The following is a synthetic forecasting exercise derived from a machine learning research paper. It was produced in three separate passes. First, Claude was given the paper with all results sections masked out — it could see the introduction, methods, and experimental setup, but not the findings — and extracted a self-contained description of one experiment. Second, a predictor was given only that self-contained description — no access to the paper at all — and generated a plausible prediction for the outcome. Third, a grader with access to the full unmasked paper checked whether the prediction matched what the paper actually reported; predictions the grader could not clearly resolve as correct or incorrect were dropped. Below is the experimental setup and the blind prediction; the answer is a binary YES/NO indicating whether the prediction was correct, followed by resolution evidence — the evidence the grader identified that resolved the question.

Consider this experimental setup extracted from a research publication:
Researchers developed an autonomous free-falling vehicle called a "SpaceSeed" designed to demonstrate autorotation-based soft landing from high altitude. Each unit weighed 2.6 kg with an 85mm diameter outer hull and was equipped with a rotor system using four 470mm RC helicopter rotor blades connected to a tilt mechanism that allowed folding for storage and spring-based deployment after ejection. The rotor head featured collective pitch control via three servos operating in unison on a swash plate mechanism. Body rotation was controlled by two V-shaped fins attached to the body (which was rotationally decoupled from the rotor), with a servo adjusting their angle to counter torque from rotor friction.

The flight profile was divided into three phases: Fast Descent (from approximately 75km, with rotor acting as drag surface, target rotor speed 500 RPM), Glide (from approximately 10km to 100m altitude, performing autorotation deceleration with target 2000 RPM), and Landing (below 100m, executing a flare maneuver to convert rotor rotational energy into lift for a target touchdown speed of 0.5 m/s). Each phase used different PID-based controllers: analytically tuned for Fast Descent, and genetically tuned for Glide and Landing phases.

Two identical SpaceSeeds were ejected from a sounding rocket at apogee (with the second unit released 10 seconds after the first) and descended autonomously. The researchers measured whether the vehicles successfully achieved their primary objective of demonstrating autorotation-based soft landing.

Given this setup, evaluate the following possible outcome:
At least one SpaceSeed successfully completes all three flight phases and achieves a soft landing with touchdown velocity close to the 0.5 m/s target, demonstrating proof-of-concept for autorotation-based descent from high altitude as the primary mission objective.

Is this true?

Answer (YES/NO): NO